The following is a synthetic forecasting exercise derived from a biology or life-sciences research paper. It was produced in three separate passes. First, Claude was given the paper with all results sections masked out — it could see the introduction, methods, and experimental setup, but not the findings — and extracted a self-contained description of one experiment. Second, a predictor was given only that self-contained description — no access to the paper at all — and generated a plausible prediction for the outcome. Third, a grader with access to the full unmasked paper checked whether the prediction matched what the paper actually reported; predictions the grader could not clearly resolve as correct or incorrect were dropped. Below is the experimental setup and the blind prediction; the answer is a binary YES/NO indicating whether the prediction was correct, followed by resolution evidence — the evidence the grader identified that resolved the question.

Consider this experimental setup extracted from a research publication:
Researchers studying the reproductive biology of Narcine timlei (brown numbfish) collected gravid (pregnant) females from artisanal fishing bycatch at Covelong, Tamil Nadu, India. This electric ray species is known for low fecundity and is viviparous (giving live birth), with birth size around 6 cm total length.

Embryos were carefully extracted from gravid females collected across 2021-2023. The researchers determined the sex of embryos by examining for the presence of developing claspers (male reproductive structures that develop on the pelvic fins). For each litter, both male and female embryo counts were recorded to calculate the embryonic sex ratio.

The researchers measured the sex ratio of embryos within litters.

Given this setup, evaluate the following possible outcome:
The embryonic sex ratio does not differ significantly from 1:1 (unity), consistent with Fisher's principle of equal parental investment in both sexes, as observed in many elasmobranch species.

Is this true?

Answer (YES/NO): NO